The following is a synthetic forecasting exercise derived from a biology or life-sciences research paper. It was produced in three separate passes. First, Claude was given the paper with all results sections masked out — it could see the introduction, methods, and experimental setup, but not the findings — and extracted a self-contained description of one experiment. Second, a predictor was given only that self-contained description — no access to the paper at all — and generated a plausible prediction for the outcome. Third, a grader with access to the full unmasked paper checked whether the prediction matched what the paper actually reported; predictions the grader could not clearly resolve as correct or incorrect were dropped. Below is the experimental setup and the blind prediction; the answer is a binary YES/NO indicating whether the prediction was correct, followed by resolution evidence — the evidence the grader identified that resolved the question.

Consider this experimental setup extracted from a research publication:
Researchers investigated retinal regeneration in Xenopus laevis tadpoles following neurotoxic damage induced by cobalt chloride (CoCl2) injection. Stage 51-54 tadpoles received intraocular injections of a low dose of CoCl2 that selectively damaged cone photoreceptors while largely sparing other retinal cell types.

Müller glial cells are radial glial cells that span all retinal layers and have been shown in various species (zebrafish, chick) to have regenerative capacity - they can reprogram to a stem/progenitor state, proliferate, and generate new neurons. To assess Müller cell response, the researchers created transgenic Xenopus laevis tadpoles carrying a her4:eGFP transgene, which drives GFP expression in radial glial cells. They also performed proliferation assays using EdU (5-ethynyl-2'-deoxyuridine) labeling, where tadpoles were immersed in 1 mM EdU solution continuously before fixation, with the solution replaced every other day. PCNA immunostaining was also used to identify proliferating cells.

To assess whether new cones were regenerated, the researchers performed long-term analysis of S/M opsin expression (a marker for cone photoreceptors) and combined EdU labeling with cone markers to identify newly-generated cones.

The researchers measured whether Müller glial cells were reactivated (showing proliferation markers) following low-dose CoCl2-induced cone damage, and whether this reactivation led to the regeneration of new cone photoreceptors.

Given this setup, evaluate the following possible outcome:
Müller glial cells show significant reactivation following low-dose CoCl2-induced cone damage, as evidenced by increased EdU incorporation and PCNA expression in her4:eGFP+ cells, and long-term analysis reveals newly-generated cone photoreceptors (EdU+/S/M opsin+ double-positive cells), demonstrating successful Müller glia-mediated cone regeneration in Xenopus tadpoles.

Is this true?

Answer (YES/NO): NO